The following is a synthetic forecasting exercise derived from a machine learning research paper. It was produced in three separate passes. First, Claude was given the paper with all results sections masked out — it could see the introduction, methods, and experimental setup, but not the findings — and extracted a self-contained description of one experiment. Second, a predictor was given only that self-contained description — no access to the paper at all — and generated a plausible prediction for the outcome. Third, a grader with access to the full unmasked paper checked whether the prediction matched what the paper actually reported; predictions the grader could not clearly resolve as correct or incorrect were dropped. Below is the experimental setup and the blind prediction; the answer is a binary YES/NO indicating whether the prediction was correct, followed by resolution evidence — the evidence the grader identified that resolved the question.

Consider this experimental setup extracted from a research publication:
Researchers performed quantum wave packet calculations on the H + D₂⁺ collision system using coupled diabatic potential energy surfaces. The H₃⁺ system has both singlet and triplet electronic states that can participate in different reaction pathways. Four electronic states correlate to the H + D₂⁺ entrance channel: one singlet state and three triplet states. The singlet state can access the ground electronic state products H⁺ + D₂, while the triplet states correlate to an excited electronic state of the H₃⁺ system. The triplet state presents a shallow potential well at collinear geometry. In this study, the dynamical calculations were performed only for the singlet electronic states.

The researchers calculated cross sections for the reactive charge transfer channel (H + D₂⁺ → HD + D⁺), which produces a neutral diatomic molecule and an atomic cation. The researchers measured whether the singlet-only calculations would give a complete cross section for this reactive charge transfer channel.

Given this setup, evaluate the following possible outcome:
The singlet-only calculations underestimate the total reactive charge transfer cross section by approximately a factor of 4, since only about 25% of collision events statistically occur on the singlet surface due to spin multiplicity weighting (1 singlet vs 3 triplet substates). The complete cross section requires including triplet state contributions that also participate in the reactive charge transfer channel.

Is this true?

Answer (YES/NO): NO